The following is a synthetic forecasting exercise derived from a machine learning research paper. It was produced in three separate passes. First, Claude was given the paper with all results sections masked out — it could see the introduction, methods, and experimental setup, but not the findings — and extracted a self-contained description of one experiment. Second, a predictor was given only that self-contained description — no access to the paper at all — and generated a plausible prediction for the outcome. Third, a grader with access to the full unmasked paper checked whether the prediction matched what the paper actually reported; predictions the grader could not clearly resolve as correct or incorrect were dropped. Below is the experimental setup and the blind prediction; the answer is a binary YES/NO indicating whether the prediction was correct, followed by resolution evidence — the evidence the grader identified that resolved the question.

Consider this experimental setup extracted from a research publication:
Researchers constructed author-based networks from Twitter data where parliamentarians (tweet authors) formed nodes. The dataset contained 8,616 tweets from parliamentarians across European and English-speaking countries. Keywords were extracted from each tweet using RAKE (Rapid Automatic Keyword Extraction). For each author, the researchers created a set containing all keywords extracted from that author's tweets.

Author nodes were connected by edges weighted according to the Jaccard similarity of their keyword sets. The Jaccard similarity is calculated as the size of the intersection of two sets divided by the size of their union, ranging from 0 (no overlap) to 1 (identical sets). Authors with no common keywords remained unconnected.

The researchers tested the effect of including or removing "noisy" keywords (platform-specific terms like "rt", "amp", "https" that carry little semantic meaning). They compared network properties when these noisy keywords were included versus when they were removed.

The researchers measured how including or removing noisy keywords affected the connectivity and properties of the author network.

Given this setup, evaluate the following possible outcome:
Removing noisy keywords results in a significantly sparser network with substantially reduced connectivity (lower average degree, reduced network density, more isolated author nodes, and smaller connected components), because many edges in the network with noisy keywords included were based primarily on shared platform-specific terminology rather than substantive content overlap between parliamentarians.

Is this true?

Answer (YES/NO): NO